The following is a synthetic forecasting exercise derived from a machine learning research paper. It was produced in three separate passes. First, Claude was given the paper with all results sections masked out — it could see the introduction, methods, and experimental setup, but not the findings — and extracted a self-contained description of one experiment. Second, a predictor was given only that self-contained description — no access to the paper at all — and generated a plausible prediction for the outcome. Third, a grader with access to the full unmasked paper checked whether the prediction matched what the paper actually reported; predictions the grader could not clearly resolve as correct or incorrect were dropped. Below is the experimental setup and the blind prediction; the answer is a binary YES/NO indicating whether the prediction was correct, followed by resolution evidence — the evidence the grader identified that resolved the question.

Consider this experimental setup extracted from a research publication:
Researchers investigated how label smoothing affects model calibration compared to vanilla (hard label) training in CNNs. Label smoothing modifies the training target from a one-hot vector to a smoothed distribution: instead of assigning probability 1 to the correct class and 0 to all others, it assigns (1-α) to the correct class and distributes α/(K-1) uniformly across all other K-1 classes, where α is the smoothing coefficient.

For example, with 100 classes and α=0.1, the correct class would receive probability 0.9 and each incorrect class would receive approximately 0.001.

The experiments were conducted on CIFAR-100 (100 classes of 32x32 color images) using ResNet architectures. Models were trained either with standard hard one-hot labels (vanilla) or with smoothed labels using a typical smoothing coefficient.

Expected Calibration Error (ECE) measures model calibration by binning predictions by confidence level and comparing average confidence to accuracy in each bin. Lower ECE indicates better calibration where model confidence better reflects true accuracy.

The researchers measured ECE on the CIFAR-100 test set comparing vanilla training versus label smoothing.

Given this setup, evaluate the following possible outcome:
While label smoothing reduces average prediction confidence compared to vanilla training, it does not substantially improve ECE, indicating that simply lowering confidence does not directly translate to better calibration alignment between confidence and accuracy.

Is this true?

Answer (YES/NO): NO